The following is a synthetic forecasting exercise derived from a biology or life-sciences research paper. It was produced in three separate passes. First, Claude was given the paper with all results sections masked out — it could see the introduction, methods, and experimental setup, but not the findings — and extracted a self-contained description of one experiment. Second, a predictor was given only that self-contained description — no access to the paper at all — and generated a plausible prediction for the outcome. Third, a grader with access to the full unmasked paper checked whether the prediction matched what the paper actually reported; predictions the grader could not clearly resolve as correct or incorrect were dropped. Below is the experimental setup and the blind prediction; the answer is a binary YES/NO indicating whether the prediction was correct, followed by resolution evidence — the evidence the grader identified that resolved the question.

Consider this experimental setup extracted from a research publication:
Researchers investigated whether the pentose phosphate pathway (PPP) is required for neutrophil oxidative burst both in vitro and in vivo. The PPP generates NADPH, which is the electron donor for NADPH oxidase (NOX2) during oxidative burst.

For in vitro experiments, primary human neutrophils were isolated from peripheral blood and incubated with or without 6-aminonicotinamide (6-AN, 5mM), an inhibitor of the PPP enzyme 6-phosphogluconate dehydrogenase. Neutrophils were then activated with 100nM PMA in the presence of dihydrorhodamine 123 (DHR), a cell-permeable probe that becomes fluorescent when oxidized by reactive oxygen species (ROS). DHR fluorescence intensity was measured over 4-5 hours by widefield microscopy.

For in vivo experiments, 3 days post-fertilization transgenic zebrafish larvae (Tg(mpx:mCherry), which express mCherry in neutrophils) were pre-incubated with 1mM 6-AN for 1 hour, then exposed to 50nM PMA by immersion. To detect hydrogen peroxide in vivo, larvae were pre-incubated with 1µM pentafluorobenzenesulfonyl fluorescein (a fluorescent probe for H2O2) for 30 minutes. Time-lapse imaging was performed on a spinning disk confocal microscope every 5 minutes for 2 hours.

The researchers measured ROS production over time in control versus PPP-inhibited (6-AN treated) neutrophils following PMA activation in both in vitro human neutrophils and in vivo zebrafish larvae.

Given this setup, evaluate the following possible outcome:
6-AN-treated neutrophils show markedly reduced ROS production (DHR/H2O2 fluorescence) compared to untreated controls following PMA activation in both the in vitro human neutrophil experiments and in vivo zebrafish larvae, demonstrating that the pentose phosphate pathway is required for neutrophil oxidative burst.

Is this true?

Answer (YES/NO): YES